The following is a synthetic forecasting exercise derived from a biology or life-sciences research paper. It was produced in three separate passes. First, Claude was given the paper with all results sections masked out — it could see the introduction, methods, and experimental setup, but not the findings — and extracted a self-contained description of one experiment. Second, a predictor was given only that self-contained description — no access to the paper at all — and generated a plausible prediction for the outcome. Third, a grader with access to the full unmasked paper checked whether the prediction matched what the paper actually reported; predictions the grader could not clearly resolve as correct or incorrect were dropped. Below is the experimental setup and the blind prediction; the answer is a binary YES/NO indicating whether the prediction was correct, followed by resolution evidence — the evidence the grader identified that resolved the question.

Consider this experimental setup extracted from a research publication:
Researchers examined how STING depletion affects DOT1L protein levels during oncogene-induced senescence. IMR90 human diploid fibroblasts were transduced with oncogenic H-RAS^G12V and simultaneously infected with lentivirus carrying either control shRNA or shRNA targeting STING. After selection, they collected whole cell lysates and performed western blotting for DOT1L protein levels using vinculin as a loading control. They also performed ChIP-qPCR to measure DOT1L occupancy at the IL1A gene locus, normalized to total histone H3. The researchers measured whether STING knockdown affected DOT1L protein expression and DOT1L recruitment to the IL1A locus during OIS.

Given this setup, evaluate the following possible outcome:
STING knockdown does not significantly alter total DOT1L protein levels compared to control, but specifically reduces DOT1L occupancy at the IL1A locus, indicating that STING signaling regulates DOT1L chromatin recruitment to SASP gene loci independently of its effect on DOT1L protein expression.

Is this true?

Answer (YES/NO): NO